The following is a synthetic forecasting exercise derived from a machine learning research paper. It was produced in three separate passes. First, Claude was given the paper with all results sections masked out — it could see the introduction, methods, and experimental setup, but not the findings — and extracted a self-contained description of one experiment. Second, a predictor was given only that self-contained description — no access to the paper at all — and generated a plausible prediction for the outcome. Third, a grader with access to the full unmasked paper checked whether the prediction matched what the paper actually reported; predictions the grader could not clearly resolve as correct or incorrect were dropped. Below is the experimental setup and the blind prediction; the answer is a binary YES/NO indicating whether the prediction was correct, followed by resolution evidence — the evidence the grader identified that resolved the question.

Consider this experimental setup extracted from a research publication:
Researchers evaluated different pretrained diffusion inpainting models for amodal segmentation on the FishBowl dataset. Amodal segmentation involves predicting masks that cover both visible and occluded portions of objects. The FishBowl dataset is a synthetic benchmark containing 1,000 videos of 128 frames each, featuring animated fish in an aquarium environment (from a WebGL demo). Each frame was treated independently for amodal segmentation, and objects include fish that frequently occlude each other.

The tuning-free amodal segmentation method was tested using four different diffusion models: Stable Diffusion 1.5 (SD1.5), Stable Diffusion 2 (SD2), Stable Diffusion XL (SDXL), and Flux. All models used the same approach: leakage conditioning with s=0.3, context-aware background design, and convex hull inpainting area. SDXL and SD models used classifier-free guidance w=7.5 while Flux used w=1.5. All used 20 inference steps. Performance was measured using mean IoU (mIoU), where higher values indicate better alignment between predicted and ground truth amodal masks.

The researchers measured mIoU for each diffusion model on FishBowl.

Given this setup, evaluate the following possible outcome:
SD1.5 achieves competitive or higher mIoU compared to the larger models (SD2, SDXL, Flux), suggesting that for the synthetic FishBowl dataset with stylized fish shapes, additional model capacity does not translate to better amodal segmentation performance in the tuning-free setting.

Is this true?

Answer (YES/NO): NO